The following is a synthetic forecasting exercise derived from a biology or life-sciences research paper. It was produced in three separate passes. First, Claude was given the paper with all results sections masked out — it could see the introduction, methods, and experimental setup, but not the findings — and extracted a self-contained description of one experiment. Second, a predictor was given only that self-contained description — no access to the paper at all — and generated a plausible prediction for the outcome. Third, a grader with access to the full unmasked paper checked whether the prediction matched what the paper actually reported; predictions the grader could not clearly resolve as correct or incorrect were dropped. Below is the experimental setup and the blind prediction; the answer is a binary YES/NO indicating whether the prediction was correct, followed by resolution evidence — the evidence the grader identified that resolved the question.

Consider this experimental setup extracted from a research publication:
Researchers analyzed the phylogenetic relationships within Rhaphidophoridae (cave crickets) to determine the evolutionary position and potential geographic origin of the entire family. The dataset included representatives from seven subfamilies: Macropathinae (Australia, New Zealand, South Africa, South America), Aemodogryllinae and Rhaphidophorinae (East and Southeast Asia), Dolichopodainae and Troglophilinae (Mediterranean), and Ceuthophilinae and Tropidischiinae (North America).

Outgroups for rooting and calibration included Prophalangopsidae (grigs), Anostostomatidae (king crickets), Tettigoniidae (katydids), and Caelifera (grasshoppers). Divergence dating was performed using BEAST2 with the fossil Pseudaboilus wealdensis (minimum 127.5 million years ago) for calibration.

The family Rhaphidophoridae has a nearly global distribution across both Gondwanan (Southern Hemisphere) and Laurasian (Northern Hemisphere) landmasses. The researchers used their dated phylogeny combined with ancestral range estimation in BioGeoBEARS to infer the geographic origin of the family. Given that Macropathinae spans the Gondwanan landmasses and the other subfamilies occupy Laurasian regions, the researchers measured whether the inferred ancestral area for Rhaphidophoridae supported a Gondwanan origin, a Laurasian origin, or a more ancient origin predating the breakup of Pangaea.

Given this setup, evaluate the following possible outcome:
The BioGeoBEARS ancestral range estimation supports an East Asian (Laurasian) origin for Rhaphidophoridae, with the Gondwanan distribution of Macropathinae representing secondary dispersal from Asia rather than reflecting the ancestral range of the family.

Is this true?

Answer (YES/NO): NO